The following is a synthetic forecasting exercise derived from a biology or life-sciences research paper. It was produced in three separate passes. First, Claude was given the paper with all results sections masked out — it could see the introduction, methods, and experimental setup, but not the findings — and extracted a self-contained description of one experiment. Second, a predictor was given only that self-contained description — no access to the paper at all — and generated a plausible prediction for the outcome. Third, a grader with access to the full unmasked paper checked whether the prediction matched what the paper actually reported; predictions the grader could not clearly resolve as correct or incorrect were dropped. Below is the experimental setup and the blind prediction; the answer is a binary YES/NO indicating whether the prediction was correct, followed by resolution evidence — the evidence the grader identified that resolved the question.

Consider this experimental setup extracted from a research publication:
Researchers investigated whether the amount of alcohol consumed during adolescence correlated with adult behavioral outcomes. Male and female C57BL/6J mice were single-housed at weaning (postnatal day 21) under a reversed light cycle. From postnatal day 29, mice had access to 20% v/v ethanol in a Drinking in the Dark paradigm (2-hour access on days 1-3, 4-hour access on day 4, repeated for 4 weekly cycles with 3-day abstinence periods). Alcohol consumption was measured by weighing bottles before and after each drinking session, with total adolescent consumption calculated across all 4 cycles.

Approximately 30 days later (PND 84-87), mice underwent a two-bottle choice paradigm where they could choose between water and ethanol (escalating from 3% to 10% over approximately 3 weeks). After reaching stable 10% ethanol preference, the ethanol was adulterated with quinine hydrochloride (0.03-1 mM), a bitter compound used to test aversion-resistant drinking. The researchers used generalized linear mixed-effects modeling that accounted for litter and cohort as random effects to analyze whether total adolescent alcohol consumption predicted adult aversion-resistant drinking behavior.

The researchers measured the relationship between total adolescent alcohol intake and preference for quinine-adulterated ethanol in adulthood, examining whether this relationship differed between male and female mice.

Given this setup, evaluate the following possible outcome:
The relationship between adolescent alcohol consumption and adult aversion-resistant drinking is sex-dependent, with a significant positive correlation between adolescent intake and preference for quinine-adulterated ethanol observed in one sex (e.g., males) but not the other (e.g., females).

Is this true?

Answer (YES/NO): NO